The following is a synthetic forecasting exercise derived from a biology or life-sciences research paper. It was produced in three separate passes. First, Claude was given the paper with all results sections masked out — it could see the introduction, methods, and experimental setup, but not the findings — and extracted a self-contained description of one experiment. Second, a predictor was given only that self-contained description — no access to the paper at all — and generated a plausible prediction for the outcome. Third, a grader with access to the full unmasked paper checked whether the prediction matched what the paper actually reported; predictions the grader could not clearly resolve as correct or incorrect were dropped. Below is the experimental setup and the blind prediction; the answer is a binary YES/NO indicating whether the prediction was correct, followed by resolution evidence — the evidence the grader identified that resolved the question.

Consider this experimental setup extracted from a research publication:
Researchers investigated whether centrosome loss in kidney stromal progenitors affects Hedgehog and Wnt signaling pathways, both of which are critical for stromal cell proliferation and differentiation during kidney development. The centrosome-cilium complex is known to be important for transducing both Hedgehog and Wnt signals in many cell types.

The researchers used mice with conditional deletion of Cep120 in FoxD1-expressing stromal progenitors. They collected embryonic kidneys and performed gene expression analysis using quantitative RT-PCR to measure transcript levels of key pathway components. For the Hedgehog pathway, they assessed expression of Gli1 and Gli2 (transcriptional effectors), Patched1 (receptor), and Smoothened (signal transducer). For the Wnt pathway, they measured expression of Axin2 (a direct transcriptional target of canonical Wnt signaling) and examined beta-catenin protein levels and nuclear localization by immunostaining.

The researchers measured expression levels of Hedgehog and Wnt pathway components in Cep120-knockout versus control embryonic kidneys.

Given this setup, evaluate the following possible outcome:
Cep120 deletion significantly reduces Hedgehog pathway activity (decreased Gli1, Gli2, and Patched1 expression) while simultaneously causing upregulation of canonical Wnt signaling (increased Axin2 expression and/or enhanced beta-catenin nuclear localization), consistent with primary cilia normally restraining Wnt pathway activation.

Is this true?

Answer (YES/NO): NO